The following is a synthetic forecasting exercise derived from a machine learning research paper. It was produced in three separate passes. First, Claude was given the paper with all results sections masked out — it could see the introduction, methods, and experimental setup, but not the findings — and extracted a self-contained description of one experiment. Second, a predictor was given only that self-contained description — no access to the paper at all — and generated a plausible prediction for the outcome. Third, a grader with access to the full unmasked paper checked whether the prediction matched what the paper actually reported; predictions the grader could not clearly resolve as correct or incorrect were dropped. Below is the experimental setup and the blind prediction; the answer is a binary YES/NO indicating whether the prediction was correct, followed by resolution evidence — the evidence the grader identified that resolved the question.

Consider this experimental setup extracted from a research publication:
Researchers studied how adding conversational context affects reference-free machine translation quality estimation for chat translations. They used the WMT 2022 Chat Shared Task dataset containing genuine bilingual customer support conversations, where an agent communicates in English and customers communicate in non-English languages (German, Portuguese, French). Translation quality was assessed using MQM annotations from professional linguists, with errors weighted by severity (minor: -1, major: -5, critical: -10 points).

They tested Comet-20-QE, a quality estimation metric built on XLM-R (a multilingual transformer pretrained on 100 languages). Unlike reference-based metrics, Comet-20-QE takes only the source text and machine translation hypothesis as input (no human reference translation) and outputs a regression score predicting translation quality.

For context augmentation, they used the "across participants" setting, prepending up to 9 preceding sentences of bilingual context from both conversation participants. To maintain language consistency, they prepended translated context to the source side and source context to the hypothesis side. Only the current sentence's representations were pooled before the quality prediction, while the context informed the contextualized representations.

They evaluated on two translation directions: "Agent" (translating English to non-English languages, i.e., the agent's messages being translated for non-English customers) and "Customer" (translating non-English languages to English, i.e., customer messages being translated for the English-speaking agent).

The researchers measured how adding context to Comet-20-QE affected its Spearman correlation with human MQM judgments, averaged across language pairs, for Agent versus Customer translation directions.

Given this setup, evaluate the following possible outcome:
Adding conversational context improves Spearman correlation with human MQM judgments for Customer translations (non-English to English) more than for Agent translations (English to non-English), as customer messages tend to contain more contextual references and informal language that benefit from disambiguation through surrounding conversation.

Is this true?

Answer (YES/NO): NO